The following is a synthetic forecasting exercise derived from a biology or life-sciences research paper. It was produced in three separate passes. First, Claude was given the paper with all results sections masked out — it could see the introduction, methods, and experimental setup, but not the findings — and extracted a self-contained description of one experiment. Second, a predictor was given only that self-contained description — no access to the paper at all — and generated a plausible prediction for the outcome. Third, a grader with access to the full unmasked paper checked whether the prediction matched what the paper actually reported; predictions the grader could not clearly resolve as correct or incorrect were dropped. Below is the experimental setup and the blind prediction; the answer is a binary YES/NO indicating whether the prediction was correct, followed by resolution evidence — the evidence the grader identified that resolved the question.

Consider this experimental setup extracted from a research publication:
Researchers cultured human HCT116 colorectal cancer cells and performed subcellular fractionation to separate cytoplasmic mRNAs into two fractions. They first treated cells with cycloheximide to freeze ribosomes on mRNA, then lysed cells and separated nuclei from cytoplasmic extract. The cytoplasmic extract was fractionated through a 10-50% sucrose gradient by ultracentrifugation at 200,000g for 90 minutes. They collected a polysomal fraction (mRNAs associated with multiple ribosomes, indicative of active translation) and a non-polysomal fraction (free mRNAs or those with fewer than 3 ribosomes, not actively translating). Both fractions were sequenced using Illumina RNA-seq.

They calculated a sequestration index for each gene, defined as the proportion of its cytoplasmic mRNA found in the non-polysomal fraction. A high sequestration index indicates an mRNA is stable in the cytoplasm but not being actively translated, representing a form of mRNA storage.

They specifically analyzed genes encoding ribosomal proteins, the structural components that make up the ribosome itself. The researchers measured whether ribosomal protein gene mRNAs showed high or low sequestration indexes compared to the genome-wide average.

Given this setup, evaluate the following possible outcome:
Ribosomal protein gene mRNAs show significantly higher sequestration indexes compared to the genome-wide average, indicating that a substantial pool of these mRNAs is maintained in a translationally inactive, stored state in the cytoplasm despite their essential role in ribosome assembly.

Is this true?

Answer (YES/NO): YES